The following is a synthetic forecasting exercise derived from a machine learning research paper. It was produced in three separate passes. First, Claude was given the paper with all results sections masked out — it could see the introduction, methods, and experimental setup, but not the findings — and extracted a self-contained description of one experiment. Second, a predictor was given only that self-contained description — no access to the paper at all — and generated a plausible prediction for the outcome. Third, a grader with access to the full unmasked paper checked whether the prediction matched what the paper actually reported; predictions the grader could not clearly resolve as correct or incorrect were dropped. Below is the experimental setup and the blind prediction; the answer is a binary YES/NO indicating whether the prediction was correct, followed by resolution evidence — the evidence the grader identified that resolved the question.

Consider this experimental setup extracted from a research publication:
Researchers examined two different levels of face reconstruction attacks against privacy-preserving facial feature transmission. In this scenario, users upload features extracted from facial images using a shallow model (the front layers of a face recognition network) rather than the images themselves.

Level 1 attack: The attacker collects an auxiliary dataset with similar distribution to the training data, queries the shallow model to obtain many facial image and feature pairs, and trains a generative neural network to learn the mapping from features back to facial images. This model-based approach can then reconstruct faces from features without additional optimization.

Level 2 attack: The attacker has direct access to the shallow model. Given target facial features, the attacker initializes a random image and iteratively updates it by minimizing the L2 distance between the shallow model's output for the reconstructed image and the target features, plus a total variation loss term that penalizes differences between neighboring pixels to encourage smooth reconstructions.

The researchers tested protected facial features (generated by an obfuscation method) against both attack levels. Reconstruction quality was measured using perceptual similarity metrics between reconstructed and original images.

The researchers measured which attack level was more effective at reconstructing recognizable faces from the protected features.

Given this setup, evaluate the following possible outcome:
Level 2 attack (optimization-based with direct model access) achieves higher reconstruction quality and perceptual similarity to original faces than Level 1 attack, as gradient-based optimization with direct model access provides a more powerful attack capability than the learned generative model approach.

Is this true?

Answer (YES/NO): NO